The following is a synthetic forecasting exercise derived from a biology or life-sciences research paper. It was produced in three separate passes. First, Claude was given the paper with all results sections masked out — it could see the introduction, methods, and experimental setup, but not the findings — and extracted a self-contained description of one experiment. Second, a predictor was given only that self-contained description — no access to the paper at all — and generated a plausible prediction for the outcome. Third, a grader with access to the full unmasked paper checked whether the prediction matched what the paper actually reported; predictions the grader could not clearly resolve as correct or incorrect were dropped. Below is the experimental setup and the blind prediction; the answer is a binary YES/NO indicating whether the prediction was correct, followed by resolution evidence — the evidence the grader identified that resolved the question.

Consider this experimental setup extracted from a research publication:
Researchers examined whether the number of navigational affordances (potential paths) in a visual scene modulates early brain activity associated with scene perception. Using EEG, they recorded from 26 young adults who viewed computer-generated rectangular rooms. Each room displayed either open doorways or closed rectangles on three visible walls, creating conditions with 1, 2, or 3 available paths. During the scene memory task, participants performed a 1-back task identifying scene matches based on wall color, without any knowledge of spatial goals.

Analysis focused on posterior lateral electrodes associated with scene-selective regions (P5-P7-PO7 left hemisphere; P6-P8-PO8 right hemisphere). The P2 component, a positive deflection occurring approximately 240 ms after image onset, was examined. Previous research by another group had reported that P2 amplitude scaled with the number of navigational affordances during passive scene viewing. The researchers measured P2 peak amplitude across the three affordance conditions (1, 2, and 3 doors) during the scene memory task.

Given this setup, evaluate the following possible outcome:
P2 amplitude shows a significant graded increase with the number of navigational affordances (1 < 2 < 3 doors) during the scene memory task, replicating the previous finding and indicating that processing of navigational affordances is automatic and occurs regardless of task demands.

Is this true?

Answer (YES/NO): NO